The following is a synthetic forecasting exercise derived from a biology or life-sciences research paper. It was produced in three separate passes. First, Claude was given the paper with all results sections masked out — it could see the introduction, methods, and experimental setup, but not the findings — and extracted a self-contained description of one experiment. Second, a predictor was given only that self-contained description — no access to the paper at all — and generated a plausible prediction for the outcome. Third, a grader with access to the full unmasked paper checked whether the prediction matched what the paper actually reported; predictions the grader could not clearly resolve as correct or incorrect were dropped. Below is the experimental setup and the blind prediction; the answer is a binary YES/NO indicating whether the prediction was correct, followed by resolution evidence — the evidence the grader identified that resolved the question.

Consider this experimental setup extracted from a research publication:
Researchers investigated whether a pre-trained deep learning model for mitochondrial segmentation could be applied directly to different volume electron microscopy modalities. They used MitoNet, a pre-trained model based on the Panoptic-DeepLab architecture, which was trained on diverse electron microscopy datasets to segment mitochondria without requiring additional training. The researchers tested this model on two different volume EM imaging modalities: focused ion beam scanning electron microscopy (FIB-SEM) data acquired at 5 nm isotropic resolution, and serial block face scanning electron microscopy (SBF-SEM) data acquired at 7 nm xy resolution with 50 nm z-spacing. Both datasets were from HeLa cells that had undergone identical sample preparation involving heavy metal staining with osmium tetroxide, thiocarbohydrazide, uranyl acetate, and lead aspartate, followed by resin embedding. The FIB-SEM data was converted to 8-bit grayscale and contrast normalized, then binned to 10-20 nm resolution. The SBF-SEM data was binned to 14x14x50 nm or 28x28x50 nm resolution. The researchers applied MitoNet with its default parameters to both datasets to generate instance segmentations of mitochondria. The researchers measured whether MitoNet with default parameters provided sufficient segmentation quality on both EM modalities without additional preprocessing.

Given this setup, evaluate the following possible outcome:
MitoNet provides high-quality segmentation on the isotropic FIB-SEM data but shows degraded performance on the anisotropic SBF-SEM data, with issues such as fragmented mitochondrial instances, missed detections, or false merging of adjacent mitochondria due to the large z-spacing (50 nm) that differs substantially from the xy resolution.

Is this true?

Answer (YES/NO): NO